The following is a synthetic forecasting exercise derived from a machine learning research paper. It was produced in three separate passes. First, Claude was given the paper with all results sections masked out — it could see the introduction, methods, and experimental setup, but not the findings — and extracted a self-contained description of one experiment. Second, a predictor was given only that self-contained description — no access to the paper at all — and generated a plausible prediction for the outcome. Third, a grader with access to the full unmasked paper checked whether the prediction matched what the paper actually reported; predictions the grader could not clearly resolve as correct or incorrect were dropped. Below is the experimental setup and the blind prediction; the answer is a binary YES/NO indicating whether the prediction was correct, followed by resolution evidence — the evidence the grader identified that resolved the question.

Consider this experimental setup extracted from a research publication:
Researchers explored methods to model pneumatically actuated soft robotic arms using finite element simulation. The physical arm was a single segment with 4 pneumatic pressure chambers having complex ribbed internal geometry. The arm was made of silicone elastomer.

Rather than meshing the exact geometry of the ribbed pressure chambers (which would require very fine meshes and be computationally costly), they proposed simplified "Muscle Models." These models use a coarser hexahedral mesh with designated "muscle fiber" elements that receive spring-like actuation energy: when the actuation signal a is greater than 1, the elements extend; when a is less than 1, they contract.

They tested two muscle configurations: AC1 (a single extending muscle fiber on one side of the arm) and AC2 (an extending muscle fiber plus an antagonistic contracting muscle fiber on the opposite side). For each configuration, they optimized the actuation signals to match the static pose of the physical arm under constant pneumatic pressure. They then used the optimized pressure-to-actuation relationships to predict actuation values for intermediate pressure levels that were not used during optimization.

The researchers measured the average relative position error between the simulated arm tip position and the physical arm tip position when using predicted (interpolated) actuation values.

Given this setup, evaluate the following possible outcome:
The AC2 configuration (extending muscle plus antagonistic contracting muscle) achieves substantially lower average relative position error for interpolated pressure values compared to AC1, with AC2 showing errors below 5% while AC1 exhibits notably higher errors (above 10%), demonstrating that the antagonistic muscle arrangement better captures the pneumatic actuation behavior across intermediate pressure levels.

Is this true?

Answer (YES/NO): NO